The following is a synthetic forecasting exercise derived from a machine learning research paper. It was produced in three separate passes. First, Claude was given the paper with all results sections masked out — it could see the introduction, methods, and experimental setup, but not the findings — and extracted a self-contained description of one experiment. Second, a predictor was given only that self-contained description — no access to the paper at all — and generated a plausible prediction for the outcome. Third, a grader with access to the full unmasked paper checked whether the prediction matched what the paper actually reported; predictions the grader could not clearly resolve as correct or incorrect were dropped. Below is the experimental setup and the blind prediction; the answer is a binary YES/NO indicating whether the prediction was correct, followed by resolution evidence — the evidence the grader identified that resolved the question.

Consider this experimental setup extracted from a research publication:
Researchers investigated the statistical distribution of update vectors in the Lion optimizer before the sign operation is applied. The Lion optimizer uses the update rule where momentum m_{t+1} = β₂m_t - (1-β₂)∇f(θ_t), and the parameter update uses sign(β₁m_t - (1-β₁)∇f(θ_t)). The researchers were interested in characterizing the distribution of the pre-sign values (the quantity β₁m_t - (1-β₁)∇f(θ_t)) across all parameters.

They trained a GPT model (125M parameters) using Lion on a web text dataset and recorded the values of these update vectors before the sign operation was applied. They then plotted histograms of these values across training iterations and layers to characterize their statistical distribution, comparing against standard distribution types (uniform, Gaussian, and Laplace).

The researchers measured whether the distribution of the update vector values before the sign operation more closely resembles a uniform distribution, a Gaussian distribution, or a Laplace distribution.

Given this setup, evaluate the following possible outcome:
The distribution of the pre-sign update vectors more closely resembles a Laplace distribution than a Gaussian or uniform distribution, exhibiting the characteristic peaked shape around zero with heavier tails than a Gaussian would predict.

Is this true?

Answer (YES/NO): YES